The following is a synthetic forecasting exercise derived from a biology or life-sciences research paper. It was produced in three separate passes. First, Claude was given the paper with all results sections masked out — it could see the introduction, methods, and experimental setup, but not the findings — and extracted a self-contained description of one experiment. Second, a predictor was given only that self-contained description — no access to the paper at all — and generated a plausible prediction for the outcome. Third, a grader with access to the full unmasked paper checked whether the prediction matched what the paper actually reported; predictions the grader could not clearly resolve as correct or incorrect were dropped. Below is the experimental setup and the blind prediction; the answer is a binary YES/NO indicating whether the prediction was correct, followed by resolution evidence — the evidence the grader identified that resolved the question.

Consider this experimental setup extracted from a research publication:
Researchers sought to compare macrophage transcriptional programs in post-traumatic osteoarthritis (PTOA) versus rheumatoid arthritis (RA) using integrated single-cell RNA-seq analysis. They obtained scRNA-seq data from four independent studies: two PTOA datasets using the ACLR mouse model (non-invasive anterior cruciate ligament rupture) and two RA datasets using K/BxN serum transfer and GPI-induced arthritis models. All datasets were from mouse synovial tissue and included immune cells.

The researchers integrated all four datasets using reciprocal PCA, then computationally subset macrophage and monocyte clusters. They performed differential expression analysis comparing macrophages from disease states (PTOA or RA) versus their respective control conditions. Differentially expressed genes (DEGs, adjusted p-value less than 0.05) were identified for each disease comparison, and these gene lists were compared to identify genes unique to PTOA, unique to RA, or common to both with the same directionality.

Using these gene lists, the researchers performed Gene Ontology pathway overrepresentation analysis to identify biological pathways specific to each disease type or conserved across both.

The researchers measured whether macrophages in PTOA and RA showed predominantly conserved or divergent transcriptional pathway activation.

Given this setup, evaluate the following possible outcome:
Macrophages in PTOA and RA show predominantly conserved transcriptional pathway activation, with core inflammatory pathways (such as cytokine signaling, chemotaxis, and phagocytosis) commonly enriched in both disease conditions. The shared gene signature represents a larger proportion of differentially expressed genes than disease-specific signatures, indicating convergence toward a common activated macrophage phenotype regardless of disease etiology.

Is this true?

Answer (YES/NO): NO